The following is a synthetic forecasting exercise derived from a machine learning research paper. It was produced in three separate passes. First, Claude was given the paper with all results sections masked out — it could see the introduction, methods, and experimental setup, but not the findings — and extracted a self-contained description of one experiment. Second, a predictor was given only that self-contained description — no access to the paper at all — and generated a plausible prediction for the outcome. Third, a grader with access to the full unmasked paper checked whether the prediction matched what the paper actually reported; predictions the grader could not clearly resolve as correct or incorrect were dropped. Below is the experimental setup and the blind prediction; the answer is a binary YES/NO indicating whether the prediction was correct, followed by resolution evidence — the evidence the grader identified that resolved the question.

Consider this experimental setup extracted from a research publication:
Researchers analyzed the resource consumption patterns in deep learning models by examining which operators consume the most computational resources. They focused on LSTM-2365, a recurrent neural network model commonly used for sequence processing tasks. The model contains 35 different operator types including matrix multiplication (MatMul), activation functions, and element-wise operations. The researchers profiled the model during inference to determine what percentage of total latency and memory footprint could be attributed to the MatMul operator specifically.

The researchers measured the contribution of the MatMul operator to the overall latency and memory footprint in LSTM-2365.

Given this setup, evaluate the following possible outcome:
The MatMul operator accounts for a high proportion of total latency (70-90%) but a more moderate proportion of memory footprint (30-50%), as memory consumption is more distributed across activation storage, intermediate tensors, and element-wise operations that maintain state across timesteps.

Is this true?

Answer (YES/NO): NO